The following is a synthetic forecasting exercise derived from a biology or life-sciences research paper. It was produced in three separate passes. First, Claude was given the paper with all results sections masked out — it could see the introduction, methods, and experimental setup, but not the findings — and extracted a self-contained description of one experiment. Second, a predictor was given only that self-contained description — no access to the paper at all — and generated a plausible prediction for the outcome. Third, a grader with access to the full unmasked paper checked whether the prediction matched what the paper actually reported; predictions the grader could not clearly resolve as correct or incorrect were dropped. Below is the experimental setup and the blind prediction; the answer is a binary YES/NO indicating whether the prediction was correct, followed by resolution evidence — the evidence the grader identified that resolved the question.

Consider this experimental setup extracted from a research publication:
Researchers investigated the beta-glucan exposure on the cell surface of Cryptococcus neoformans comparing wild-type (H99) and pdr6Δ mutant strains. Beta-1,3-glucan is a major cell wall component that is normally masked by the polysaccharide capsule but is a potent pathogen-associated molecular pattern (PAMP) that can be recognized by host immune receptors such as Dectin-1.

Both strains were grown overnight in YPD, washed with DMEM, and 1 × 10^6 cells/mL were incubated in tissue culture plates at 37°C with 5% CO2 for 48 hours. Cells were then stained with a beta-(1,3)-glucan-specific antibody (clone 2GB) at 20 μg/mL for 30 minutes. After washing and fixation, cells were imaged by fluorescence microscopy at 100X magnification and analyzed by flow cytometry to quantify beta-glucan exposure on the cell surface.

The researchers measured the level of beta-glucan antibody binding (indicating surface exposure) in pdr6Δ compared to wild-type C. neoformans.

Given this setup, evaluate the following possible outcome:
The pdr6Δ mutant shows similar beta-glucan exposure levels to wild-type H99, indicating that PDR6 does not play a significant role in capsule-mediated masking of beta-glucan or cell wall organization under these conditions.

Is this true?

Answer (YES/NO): NO